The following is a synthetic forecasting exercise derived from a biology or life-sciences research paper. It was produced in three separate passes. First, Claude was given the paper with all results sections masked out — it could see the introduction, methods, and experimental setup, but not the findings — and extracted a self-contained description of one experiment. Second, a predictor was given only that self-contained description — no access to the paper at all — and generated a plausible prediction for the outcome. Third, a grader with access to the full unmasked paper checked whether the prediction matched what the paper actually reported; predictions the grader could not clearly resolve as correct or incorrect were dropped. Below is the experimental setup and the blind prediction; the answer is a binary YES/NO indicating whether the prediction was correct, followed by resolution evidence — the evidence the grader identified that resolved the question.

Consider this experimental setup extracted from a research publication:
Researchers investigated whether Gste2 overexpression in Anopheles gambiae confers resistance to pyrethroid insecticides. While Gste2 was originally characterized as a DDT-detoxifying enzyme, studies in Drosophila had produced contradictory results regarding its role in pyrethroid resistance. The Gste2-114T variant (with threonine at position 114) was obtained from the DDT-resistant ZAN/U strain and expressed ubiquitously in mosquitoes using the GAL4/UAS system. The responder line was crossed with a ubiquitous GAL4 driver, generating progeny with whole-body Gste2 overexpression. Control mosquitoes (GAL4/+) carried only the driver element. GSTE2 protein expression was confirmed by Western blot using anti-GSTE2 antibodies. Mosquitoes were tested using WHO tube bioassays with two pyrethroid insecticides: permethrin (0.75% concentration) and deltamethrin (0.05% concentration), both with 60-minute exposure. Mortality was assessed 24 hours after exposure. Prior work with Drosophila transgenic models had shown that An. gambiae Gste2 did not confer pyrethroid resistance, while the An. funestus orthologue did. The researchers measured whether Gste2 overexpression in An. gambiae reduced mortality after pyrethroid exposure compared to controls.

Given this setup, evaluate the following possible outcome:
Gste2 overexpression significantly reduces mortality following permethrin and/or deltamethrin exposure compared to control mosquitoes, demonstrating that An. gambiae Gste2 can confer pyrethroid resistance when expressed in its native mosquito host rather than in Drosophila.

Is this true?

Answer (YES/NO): NO